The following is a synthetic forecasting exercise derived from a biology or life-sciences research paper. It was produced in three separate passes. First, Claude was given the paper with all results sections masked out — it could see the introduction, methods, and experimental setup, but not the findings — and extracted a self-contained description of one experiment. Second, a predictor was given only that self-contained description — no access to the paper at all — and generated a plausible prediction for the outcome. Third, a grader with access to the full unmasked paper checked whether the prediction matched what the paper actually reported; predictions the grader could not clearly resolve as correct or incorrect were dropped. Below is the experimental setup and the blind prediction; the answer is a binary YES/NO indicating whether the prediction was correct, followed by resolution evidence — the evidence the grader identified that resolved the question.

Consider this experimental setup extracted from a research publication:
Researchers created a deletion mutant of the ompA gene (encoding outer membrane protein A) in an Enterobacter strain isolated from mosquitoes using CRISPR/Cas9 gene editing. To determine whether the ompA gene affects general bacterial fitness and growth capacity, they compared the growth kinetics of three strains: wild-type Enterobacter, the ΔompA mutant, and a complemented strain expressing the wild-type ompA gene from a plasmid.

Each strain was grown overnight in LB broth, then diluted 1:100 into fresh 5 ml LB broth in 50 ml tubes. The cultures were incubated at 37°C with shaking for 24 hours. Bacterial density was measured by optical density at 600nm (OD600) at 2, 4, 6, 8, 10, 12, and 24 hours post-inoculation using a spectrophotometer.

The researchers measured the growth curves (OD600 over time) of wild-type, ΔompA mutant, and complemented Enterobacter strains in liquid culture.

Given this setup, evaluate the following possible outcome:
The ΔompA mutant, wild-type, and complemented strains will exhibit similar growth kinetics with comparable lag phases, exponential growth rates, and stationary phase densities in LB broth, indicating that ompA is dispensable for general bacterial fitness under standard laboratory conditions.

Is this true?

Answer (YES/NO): YES